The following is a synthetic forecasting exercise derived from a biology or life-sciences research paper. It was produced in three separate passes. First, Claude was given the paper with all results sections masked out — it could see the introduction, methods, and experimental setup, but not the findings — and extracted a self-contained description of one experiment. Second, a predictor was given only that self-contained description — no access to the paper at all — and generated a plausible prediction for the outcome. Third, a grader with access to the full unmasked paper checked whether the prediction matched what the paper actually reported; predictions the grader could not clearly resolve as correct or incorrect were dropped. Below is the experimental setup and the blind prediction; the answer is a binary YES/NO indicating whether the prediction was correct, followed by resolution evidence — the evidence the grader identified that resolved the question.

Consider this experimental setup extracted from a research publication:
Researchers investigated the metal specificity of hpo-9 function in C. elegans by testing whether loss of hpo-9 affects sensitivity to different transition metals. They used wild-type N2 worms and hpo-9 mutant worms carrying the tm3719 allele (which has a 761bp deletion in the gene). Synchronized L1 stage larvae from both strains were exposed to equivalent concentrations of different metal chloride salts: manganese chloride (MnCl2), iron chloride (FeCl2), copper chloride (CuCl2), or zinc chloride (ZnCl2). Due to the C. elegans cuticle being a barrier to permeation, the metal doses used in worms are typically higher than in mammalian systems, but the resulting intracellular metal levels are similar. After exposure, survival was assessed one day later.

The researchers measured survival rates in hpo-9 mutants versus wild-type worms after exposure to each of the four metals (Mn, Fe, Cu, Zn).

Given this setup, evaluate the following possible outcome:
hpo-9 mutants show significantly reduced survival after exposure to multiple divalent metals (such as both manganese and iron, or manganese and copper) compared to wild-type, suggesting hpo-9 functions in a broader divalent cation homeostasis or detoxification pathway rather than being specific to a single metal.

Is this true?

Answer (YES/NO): NO